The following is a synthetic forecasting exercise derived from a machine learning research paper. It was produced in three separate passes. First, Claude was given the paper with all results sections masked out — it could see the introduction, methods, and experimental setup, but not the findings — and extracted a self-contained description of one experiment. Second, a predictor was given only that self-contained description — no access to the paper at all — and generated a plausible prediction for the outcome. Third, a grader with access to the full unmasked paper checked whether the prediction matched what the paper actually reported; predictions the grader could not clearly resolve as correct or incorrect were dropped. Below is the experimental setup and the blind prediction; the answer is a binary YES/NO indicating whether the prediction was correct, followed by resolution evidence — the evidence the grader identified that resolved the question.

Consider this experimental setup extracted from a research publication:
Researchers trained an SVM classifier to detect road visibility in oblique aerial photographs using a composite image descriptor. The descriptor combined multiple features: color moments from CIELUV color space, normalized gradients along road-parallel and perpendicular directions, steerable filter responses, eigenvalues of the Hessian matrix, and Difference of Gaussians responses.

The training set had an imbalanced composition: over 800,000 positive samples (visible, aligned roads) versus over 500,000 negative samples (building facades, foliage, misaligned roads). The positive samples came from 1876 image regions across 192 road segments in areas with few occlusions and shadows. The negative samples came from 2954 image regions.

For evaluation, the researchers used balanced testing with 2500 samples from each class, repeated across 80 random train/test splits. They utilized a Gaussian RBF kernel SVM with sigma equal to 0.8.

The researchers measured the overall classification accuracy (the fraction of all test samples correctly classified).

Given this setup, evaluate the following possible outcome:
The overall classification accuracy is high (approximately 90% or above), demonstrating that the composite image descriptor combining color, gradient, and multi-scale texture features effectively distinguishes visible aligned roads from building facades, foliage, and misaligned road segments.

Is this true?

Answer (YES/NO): NO